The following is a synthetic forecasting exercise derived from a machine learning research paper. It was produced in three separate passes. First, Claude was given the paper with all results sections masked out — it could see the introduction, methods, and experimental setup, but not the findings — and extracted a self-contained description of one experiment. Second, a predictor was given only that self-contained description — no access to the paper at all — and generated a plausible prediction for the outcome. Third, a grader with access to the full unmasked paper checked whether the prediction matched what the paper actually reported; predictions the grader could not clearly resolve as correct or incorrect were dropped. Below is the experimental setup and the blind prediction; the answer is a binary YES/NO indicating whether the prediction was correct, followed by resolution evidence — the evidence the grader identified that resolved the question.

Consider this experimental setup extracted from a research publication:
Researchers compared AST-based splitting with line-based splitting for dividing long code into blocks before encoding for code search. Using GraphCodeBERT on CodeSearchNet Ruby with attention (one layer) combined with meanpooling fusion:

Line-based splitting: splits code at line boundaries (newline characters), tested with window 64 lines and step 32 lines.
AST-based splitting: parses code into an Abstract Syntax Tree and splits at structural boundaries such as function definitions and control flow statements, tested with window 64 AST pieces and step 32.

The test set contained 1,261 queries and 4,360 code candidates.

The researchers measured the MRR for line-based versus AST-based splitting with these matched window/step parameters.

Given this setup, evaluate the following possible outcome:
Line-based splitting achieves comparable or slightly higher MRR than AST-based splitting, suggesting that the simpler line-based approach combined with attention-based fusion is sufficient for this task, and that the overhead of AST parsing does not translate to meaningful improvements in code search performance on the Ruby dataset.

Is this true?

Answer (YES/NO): NO